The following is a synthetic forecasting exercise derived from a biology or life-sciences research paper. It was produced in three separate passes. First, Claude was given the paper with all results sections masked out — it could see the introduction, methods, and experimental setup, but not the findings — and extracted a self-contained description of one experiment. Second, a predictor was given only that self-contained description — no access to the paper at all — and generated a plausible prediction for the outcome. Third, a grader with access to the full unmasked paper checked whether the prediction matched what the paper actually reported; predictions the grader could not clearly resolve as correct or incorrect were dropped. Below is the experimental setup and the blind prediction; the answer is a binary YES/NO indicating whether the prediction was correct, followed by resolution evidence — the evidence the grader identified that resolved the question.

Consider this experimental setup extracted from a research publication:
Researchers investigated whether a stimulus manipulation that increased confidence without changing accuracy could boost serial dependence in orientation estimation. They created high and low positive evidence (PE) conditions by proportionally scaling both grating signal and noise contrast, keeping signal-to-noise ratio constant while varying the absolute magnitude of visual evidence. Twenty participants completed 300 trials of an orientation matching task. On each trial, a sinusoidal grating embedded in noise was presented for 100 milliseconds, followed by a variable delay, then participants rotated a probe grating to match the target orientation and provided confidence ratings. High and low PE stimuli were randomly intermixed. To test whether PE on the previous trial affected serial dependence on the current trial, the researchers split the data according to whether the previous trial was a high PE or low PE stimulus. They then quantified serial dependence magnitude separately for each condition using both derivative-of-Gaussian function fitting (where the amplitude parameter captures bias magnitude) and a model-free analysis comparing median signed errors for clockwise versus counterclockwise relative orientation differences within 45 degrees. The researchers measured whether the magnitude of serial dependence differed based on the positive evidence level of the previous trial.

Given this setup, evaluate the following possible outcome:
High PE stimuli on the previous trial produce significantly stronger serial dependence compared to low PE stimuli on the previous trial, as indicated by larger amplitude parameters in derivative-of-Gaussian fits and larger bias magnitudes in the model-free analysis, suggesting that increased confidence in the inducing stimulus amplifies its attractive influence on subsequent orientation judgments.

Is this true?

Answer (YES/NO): YES